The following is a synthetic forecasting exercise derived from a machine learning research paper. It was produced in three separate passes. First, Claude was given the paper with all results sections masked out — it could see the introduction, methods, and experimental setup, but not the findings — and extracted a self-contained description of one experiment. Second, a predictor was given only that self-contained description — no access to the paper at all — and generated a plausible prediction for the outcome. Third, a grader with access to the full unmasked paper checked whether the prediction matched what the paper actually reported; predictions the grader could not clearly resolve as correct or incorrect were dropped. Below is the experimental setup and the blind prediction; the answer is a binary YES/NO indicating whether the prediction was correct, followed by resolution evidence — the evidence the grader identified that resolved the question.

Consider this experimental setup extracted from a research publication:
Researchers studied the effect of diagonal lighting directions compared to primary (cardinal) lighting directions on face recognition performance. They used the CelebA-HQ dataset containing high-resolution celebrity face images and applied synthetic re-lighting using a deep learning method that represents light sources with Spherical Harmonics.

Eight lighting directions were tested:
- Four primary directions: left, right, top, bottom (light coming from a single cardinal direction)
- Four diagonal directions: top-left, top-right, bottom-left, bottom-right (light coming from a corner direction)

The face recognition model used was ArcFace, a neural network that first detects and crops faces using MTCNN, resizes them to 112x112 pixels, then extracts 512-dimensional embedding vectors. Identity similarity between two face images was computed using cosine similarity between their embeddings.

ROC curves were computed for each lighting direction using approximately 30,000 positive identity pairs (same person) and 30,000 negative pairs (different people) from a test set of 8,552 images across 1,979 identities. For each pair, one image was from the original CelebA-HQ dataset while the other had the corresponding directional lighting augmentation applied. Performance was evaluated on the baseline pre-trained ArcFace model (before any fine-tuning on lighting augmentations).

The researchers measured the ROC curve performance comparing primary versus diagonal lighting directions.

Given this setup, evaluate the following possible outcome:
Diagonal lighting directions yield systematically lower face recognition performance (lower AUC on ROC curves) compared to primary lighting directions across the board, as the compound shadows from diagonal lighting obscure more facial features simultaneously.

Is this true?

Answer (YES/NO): NO